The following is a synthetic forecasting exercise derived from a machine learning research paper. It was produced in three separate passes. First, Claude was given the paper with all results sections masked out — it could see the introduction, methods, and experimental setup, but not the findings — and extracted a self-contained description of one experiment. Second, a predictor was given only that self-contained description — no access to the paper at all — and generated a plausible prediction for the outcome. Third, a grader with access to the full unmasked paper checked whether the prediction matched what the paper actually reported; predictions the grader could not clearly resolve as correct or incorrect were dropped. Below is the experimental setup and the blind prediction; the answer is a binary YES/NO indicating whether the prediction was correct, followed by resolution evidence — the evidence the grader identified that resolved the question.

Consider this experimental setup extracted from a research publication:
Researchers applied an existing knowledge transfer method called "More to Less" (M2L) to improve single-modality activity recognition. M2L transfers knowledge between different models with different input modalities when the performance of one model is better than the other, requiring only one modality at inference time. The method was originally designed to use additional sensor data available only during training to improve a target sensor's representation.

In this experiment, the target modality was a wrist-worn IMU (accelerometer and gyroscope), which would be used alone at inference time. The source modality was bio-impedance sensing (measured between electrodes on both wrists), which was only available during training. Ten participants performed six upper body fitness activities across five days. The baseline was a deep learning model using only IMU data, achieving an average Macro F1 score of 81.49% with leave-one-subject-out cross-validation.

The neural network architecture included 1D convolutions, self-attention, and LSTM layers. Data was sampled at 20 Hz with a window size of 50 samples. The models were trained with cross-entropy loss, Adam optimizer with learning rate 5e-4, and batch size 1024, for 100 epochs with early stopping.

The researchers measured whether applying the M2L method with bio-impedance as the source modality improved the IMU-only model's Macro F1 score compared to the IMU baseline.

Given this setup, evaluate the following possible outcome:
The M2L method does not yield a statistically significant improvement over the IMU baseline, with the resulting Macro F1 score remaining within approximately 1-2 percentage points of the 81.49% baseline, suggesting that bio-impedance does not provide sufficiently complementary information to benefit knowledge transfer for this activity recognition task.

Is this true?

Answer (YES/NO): NO